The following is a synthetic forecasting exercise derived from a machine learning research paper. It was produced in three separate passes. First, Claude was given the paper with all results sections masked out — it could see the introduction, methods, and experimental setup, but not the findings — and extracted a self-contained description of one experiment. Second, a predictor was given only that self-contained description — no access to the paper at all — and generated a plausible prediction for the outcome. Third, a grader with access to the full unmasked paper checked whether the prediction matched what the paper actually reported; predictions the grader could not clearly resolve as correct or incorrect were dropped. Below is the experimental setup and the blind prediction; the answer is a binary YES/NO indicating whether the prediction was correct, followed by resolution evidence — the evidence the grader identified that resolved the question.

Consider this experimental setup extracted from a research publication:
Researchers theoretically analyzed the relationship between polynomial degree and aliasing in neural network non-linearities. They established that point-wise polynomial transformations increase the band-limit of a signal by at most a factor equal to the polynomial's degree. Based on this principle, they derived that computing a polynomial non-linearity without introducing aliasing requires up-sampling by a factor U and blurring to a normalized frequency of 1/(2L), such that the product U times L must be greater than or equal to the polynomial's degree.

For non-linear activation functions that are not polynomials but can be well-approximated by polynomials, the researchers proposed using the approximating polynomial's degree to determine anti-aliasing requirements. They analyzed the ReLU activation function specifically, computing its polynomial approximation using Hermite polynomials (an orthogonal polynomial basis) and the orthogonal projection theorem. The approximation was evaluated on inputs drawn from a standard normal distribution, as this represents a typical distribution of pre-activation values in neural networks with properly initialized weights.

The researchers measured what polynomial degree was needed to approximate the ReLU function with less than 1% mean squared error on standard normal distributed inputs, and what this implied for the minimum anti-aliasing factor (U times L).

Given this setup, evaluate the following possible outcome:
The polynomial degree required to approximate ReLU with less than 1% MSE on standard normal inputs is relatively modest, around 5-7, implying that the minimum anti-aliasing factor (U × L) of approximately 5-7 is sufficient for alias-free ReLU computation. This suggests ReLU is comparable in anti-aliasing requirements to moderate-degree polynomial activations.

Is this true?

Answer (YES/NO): NO